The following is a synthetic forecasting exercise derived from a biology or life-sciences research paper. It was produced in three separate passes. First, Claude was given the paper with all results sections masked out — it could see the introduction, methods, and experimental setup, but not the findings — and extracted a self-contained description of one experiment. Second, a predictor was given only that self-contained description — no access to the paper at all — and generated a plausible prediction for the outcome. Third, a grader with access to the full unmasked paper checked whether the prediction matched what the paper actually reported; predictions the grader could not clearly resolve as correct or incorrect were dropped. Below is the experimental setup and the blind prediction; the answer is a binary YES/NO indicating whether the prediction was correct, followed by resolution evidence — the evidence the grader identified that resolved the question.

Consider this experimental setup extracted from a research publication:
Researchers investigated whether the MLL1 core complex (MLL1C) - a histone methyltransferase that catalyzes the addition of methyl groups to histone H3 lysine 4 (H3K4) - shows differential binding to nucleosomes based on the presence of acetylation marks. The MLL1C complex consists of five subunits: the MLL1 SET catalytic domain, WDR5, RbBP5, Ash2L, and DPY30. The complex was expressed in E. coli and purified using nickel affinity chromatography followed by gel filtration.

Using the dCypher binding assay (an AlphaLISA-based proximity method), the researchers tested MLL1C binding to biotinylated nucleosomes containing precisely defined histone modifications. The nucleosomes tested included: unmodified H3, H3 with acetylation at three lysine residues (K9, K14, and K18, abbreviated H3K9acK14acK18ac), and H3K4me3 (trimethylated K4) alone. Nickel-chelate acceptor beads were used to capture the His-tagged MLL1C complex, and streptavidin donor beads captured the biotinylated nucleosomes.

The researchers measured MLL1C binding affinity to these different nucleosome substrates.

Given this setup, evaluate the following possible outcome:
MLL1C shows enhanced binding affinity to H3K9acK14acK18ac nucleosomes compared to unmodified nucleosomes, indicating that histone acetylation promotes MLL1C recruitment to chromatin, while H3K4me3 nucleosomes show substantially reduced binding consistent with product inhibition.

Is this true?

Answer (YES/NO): NO